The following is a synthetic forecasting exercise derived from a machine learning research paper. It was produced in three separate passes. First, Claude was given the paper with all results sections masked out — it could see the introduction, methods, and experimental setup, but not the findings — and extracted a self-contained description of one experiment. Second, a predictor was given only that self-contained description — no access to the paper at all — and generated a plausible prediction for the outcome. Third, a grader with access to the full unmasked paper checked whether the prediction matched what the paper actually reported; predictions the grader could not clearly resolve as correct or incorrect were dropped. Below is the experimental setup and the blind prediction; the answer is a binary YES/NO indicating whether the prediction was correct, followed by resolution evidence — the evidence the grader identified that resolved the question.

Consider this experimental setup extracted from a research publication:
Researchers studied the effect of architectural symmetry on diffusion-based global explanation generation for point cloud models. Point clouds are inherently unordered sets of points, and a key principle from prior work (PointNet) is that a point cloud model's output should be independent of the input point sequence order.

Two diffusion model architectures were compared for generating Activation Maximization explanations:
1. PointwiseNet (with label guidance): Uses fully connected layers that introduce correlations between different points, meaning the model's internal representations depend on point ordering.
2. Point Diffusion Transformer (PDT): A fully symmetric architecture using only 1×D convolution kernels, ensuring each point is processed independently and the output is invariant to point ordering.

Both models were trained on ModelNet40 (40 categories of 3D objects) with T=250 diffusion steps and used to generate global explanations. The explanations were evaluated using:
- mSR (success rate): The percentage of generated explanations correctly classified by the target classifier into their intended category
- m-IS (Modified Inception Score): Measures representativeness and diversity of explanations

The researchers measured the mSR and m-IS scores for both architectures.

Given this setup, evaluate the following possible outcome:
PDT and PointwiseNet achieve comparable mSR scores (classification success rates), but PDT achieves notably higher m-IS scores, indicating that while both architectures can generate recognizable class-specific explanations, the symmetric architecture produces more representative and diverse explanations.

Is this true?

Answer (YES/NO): NO